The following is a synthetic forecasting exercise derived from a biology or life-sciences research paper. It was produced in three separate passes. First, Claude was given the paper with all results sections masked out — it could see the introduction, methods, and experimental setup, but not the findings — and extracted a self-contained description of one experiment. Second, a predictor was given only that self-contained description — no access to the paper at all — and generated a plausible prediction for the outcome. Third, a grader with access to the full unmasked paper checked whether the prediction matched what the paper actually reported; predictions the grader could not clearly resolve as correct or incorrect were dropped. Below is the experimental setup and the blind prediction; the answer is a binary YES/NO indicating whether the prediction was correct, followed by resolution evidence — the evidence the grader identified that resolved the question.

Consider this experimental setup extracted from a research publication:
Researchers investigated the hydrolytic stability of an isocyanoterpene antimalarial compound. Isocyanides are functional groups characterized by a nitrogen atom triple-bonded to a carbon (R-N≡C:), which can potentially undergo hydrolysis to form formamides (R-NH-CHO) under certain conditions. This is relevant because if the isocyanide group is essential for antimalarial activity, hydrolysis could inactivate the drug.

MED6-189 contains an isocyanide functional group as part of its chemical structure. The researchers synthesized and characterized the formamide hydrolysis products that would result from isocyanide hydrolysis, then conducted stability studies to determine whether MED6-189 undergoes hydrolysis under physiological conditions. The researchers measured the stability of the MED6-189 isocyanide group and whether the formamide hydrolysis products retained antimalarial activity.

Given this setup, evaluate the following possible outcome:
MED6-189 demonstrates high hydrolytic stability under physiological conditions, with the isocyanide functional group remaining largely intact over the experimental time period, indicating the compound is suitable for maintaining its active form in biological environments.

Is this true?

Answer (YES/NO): NO